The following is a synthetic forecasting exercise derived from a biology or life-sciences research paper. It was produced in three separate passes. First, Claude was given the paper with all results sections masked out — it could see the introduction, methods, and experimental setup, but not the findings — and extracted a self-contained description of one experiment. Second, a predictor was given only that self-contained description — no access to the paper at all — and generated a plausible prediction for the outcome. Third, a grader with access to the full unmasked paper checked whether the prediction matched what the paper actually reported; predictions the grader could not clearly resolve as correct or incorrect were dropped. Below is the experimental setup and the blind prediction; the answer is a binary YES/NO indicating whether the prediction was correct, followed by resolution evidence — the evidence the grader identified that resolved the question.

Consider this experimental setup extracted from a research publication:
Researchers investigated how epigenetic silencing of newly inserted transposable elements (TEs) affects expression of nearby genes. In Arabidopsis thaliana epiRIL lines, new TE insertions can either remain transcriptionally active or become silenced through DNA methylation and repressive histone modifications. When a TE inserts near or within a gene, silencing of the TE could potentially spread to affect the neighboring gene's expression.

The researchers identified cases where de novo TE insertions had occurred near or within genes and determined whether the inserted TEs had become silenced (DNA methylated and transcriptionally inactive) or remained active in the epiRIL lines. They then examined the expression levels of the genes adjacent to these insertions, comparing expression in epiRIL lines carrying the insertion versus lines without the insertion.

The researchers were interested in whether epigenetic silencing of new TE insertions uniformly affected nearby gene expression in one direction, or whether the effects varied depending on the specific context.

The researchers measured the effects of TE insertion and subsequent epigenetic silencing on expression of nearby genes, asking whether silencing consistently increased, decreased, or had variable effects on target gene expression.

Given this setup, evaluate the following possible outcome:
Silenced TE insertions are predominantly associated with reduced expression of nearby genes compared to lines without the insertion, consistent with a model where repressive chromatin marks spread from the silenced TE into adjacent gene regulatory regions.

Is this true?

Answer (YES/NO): NO